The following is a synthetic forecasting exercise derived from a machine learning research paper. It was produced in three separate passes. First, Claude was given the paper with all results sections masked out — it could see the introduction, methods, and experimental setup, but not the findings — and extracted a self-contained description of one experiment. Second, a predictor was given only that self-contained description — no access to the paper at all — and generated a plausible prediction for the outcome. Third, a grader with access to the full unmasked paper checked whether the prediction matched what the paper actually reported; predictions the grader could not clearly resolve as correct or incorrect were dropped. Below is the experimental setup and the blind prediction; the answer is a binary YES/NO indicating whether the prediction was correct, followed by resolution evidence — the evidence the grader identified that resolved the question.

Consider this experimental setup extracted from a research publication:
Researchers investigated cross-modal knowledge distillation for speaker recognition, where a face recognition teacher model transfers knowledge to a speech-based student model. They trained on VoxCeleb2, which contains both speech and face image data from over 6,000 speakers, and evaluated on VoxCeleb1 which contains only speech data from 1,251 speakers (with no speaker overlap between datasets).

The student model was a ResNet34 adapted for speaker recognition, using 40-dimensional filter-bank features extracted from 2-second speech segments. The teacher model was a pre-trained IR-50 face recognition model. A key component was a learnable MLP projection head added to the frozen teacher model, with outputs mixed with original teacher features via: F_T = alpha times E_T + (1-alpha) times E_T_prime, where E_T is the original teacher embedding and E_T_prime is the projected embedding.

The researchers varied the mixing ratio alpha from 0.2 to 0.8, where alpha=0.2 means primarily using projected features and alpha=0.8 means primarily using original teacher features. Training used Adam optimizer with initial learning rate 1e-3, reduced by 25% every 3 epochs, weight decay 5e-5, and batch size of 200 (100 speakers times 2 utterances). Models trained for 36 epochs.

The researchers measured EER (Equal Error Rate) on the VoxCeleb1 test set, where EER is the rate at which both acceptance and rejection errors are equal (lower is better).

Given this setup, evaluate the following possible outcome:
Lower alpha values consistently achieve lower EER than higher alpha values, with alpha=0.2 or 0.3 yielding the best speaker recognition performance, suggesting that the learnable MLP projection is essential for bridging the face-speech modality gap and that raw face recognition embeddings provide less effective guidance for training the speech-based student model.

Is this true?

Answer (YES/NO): NO